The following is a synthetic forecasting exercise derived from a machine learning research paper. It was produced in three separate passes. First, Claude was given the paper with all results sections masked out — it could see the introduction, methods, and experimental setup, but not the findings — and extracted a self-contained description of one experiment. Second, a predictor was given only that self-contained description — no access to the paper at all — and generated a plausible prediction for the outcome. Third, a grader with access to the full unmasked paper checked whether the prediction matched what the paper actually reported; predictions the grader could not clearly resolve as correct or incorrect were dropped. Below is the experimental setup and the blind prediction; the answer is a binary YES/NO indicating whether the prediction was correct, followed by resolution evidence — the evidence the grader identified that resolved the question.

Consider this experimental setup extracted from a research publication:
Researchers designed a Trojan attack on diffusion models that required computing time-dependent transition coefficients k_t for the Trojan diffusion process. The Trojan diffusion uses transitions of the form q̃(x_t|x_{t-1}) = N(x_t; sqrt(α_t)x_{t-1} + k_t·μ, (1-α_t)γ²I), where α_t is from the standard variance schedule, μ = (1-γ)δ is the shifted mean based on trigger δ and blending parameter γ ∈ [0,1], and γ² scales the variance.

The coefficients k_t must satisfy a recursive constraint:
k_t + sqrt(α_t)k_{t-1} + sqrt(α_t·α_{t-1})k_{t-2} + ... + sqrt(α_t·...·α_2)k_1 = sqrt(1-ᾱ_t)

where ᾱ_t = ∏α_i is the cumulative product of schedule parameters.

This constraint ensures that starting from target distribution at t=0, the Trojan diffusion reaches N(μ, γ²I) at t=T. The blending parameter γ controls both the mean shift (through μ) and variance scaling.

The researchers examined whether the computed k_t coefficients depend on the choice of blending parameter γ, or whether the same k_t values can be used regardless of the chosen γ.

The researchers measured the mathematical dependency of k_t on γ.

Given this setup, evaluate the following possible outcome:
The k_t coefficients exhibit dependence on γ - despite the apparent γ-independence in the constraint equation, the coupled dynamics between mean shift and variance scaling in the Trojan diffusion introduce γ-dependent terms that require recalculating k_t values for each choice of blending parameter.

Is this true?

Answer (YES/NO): NO